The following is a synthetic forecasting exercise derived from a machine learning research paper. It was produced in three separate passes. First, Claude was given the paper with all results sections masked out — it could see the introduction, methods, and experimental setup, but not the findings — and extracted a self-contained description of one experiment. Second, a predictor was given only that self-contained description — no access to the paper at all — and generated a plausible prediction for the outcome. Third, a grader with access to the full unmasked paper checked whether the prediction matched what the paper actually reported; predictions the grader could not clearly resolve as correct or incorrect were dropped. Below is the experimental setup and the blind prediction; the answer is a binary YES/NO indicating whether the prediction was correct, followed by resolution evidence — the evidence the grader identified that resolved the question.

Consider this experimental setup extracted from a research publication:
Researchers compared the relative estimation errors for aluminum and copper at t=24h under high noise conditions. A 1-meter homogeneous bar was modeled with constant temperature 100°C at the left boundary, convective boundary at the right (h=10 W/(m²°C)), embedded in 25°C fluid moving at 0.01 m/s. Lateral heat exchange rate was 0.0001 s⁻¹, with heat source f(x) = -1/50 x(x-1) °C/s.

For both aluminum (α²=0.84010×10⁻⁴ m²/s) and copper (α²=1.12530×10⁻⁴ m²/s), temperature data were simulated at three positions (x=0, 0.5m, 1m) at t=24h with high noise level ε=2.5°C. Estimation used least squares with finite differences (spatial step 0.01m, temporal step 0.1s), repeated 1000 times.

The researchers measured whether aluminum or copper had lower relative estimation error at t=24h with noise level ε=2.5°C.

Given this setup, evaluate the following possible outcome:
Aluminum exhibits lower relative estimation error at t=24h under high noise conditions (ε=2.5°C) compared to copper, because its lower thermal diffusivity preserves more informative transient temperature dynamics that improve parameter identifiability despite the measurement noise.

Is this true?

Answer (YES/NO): NO